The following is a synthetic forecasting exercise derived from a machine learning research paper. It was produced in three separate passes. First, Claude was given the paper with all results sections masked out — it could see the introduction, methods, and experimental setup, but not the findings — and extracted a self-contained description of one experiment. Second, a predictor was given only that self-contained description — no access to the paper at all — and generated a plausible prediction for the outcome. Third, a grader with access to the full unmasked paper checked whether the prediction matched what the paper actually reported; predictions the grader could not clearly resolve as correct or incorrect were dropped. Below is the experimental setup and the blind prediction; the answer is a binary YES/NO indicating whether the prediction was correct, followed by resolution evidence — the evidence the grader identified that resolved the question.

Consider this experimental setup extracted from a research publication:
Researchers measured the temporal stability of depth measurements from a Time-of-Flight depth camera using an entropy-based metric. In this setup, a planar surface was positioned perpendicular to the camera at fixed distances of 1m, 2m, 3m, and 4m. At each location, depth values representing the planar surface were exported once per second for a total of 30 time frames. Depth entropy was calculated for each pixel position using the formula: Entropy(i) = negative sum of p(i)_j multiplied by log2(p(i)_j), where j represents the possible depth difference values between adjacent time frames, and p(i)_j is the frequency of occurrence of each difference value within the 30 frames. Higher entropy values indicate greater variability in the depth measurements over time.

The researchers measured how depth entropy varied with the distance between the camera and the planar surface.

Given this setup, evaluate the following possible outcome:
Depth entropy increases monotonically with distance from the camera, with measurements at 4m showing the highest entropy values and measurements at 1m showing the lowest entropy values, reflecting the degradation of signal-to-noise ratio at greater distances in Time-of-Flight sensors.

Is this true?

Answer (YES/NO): YES